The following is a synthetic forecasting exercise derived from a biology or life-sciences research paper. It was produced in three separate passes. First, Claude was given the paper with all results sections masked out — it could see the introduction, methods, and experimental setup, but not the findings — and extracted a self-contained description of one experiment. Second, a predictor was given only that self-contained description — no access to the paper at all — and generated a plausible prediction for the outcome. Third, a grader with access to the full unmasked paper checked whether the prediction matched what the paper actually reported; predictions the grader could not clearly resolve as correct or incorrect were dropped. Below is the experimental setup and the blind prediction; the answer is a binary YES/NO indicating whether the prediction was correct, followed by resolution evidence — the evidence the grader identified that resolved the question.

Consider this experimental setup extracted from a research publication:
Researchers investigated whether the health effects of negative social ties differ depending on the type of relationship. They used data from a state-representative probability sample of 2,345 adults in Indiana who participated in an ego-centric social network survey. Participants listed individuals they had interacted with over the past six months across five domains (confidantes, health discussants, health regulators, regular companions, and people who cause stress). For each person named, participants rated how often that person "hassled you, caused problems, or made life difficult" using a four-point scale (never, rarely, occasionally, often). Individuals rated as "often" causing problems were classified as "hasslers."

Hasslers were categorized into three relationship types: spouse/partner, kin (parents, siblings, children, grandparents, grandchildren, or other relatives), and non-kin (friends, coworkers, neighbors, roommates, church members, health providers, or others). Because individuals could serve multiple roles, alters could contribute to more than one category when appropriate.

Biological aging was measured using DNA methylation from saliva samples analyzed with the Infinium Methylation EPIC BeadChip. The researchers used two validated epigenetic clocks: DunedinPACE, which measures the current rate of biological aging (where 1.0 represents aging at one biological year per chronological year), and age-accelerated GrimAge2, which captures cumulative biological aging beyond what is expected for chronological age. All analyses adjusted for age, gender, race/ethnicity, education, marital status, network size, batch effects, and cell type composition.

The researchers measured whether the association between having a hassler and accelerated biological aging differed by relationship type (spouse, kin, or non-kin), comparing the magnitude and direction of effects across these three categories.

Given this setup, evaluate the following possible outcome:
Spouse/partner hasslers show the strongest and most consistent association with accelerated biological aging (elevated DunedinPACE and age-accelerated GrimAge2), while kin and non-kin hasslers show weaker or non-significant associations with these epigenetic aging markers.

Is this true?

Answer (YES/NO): NO